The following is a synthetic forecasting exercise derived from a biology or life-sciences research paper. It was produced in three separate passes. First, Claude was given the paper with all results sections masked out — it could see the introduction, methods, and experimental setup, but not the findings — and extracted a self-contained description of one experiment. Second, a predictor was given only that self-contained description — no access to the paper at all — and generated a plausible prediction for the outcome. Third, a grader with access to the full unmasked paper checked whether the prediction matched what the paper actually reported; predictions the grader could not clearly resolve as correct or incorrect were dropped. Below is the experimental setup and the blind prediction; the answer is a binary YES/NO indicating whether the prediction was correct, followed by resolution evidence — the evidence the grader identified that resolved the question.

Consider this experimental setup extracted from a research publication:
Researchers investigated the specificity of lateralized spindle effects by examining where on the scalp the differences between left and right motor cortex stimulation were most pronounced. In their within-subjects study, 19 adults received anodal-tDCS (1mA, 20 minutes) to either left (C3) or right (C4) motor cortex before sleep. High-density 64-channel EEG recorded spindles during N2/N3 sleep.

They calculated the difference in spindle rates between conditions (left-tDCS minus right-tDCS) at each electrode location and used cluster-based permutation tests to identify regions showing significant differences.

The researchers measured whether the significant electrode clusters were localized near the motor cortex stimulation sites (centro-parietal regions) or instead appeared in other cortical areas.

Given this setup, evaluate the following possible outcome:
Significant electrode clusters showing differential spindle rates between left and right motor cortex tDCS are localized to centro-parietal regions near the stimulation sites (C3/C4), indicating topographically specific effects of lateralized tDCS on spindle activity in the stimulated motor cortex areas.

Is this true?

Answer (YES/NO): YES